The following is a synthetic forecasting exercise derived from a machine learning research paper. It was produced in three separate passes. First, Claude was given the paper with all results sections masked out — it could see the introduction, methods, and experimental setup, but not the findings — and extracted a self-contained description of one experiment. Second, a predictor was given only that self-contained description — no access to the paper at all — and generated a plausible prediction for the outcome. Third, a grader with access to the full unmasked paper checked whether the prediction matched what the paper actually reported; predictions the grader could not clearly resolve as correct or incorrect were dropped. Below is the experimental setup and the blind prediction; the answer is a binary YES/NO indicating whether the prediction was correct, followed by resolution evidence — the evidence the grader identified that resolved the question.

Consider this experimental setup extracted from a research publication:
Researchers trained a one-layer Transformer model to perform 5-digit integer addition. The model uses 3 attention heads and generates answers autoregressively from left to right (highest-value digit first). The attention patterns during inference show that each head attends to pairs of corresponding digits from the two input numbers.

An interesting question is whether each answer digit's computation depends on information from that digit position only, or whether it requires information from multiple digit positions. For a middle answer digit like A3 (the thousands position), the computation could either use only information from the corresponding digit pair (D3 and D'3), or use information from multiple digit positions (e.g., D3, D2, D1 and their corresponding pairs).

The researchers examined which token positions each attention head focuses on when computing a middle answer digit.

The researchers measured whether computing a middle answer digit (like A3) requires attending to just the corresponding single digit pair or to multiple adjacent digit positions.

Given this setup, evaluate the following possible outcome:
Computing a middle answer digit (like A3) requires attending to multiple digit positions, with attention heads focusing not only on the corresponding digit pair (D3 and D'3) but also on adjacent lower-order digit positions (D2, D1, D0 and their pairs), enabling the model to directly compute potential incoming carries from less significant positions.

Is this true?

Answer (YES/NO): NO